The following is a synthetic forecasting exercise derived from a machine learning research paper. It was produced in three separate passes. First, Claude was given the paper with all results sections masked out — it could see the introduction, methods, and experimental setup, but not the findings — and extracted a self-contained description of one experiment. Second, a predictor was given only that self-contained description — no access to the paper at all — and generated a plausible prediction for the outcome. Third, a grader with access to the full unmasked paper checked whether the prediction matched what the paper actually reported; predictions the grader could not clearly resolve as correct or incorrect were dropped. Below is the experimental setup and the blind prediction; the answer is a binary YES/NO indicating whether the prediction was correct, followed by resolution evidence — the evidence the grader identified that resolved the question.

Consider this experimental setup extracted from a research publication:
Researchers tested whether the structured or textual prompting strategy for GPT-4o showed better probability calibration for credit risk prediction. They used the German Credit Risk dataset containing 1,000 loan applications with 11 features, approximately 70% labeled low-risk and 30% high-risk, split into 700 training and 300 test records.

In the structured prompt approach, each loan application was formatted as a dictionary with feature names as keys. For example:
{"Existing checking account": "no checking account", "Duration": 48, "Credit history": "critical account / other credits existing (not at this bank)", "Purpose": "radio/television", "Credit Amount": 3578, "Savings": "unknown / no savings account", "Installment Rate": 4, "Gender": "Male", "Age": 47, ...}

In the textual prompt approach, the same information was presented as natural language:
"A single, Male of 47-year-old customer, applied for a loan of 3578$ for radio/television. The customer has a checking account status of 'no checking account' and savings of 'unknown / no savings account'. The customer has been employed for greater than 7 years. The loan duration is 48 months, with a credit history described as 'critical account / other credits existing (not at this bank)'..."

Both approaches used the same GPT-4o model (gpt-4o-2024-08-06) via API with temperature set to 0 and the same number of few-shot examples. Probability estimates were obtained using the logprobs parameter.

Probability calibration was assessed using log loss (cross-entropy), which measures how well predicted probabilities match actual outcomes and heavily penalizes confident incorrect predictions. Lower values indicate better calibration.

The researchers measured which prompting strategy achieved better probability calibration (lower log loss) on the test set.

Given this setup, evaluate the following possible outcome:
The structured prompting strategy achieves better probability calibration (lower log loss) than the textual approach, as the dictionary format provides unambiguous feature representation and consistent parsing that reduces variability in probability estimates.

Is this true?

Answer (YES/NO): NO